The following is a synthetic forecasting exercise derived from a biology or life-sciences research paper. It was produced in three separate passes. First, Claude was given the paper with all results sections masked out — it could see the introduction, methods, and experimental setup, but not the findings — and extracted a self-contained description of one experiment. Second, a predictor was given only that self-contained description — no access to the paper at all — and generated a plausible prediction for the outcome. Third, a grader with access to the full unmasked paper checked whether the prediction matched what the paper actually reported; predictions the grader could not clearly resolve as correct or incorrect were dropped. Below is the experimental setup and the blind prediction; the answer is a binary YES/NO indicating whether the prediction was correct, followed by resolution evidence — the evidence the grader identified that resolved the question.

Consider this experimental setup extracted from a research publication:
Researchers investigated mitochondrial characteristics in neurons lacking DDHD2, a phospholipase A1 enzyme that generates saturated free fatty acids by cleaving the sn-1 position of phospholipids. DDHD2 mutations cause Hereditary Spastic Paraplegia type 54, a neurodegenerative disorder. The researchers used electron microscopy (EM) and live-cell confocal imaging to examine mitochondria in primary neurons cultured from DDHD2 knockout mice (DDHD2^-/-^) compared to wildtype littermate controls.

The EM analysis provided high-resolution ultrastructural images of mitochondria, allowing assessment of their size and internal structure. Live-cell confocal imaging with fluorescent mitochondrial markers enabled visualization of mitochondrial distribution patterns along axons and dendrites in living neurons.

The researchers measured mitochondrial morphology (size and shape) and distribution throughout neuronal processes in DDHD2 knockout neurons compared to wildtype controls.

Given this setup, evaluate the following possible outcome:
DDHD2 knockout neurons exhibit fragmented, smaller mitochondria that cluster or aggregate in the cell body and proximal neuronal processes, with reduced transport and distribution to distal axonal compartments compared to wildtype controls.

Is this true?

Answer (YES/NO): NO